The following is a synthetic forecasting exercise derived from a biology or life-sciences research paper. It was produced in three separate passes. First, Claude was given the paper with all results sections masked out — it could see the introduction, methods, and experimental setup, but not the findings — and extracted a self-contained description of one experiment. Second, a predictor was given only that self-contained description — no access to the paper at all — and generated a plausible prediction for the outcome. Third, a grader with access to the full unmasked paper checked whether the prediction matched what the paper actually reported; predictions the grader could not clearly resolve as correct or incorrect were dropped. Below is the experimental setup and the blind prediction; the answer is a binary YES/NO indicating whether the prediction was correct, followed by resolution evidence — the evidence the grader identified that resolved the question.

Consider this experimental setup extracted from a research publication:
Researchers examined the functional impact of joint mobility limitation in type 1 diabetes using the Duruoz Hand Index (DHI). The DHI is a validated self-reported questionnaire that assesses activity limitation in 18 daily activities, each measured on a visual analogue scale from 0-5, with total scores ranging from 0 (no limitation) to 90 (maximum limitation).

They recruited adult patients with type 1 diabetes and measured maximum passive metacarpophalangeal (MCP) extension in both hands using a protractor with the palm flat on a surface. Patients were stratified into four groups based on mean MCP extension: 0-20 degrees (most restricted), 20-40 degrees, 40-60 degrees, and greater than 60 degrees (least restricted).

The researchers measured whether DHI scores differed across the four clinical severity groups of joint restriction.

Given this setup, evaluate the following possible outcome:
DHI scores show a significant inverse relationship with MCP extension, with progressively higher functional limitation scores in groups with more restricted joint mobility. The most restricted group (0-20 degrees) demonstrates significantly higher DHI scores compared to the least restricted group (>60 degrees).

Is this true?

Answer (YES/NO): YES